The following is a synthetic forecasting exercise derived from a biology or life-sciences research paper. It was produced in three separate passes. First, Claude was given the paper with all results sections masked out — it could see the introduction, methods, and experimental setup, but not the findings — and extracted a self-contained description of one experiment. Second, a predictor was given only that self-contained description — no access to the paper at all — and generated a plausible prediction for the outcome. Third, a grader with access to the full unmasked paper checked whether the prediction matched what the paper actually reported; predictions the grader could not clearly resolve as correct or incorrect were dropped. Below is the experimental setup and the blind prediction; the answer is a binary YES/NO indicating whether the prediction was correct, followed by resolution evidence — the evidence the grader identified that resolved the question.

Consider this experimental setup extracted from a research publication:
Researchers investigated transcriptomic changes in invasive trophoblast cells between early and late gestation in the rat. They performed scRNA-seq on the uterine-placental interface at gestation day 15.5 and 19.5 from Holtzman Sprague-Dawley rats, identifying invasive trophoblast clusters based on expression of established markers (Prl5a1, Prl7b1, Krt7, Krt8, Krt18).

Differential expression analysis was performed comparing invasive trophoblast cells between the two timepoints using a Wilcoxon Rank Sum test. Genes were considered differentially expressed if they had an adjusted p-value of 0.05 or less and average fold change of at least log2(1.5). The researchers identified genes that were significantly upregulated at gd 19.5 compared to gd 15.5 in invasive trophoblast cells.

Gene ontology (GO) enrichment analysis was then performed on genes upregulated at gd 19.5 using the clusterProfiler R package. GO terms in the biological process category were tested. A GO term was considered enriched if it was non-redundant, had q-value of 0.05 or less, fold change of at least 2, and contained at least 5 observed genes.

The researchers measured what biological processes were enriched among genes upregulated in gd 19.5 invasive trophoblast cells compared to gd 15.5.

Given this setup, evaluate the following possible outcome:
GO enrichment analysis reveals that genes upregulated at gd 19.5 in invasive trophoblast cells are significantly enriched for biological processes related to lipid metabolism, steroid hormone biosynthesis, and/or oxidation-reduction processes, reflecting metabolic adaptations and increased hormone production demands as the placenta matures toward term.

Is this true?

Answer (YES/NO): NO